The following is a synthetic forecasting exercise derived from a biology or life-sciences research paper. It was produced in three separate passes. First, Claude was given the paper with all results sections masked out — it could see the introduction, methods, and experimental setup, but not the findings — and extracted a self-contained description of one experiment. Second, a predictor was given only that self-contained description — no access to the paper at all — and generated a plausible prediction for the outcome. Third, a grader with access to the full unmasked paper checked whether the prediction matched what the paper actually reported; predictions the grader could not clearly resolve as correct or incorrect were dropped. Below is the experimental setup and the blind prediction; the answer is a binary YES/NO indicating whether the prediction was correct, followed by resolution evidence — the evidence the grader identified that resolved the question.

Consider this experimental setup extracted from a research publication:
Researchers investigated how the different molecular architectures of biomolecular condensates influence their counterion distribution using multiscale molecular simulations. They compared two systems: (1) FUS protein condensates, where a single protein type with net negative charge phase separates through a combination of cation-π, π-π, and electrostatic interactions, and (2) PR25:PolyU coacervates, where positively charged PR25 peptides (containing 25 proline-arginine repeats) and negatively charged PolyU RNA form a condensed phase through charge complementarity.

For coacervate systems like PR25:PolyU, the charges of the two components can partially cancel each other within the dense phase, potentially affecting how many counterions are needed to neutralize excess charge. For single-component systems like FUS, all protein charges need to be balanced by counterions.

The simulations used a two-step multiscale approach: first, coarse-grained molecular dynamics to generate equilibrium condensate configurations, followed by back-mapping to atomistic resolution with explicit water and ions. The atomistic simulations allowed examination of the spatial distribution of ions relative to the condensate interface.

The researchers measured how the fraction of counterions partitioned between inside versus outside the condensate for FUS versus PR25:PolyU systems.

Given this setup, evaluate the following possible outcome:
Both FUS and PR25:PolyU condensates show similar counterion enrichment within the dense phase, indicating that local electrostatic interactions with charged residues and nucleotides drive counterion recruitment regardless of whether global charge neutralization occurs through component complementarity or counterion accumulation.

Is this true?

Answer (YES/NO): NO